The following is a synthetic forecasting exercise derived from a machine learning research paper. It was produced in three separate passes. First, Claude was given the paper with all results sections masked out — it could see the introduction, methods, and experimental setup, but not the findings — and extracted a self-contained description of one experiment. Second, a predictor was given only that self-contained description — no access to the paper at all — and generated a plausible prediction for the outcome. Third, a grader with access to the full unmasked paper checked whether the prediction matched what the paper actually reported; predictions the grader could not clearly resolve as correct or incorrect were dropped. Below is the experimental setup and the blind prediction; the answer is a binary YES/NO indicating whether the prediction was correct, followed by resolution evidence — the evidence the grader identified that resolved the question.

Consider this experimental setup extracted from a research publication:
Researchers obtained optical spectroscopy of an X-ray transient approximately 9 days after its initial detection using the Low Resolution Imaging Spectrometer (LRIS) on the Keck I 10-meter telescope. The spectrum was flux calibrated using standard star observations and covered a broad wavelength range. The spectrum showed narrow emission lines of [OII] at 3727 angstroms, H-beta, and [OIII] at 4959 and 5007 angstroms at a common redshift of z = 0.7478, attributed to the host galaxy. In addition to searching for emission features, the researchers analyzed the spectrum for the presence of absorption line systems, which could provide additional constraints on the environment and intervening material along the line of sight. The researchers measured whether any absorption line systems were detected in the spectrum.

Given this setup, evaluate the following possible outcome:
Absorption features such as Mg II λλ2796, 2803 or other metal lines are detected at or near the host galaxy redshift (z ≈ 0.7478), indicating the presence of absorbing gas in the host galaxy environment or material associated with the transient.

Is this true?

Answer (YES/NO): YES